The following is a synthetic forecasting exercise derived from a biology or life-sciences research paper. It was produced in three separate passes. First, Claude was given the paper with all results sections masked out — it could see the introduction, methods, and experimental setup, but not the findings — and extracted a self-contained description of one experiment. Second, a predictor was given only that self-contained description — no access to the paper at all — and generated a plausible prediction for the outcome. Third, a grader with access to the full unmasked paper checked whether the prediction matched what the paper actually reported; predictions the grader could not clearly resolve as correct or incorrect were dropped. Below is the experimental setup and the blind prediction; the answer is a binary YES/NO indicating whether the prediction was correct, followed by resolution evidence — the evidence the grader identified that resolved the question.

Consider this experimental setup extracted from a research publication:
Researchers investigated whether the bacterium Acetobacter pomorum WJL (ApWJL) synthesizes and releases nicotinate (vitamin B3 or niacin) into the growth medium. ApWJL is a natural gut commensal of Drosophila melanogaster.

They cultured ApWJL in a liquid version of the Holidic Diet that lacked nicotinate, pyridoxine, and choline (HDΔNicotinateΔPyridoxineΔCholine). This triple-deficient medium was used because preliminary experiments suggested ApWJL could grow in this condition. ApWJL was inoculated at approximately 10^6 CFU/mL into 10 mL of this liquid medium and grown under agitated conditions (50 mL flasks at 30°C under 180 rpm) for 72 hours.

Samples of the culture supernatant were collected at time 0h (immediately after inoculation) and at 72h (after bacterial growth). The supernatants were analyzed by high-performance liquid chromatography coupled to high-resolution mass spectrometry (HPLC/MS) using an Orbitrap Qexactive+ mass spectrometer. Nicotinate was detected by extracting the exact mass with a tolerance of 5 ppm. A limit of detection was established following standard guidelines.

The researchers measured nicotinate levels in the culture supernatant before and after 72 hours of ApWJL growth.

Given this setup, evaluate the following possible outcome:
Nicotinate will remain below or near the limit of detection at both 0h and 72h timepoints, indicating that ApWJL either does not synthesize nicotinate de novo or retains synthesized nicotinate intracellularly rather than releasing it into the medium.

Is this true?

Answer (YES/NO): YES